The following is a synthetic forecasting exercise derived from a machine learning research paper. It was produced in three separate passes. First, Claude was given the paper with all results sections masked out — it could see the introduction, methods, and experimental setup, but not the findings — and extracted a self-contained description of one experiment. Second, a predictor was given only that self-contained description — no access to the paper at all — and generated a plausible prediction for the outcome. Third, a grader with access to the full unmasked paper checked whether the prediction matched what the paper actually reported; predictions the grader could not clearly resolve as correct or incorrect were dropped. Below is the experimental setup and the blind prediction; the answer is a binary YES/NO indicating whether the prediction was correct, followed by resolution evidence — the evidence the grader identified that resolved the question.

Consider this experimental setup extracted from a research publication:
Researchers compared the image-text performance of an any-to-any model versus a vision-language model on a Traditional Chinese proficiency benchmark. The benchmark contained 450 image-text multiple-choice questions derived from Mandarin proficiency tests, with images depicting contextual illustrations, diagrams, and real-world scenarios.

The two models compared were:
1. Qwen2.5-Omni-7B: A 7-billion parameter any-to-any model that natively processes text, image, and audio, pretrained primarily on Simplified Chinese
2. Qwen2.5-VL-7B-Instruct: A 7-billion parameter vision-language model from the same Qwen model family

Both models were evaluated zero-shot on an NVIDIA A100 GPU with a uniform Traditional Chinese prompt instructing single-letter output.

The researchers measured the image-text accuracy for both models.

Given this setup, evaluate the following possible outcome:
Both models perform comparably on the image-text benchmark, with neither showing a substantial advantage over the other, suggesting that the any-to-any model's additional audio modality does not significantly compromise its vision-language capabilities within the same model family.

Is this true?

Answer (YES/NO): NO